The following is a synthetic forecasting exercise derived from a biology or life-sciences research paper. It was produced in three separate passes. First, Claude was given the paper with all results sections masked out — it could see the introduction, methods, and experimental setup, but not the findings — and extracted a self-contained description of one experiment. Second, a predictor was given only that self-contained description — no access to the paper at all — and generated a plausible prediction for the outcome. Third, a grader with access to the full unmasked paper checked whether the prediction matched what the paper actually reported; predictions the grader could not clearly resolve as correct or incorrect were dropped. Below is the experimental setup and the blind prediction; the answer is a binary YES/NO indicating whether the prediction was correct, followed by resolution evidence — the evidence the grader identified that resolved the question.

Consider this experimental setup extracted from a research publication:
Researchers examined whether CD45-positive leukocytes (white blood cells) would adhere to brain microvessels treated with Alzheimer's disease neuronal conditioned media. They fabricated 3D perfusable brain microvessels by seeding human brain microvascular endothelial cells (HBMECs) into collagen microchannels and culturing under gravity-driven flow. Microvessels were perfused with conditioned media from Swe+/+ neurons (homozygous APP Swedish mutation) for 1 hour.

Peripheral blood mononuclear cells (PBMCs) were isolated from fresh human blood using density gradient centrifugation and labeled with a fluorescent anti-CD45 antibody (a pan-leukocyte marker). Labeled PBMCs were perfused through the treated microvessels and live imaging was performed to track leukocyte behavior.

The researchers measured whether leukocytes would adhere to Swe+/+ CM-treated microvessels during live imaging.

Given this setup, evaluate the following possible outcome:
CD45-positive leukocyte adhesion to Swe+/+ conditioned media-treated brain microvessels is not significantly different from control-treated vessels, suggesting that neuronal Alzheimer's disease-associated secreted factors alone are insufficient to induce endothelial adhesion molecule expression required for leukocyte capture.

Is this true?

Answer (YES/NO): NO